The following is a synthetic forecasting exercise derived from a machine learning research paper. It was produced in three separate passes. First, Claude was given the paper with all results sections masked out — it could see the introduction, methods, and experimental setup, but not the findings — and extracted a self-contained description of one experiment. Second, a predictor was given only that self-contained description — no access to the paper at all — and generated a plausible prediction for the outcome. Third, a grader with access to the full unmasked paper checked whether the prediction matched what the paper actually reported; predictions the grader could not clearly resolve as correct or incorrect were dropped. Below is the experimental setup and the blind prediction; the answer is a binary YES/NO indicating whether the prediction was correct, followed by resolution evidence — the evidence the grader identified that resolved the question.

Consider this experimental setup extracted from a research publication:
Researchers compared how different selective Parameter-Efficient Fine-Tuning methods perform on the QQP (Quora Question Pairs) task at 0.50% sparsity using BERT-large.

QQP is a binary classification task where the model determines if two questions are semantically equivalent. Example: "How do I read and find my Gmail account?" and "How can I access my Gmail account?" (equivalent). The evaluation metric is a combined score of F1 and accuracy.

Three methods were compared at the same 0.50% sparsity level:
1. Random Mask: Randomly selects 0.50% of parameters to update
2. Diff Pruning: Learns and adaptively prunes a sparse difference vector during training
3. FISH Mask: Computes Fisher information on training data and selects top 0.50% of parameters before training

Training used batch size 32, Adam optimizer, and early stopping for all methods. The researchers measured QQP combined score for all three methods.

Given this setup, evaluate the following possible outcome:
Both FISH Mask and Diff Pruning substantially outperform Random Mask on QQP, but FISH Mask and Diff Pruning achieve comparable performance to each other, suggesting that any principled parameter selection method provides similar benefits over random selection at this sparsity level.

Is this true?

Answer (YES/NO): YES